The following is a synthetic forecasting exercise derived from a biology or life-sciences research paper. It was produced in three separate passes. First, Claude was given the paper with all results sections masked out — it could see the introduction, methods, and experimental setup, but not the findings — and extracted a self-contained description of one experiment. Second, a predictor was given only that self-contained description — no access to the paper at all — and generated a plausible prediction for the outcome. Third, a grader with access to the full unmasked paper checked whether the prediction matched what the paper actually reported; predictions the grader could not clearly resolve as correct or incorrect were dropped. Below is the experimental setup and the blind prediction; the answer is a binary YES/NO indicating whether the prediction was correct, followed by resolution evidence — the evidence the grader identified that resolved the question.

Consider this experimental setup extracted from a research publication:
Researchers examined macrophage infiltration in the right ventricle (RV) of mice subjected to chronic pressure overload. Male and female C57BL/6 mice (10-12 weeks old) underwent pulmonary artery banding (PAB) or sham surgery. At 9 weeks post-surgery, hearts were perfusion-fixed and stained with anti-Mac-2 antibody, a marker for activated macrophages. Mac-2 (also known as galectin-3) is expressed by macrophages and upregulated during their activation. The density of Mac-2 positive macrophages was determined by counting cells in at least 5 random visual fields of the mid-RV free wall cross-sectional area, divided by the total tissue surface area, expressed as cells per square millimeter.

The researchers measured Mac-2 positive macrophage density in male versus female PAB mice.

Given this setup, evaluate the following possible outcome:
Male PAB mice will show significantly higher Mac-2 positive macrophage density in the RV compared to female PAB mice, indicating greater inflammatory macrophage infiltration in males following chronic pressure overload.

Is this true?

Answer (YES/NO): YES